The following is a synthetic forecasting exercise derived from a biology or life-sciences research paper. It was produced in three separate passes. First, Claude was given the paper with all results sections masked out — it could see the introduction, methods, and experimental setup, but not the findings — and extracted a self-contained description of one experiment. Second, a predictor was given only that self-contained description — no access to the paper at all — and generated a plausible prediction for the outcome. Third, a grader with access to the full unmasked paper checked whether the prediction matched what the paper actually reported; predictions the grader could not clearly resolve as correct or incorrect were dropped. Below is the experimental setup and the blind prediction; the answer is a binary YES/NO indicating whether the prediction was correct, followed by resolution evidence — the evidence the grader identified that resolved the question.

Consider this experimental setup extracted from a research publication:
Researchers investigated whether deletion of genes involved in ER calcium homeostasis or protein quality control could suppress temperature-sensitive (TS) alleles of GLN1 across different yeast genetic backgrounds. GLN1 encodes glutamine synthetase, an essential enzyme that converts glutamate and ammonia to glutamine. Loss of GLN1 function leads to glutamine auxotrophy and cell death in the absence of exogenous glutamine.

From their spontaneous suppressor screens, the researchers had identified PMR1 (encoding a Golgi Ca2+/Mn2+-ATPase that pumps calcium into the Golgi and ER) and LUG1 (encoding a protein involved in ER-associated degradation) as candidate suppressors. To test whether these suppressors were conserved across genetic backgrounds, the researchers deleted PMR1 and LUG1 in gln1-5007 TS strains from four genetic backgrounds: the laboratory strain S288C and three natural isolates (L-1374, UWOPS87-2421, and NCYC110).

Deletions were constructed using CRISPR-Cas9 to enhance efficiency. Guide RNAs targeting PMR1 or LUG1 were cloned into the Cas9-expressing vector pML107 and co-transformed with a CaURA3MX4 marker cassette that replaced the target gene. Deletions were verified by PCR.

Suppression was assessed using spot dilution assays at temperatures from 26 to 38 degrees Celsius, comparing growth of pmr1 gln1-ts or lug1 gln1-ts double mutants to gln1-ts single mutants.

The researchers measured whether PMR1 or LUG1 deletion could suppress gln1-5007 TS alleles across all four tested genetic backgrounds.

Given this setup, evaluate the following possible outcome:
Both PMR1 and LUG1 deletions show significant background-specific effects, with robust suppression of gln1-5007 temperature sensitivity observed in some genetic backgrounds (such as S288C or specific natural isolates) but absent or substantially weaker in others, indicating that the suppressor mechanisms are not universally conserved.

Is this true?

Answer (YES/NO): NO